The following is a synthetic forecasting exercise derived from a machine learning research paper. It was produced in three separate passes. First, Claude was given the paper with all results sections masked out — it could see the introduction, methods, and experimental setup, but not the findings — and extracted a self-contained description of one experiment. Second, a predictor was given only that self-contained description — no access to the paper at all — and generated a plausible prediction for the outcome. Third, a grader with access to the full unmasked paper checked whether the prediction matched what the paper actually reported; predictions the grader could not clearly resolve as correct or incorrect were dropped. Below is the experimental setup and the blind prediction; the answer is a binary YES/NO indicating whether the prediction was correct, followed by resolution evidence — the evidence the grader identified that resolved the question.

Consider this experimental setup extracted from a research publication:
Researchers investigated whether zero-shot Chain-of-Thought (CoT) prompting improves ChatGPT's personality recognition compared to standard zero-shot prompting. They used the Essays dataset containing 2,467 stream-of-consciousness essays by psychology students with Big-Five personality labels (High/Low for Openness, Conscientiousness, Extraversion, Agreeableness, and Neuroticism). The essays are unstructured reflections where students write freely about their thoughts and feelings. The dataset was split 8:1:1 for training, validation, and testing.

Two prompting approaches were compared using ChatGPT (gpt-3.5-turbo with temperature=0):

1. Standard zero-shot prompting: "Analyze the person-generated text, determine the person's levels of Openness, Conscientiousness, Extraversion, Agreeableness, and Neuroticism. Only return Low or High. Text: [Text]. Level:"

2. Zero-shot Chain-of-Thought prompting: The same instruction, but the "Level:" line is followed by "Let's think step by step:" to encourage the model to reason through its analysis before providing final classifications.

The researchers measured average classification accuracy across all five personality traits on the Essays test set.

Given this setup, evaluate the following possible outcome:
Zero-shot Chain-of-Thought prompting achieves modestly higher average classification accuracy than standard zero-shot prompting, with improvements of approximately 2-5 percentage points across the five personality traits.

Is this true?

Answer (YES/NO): NO